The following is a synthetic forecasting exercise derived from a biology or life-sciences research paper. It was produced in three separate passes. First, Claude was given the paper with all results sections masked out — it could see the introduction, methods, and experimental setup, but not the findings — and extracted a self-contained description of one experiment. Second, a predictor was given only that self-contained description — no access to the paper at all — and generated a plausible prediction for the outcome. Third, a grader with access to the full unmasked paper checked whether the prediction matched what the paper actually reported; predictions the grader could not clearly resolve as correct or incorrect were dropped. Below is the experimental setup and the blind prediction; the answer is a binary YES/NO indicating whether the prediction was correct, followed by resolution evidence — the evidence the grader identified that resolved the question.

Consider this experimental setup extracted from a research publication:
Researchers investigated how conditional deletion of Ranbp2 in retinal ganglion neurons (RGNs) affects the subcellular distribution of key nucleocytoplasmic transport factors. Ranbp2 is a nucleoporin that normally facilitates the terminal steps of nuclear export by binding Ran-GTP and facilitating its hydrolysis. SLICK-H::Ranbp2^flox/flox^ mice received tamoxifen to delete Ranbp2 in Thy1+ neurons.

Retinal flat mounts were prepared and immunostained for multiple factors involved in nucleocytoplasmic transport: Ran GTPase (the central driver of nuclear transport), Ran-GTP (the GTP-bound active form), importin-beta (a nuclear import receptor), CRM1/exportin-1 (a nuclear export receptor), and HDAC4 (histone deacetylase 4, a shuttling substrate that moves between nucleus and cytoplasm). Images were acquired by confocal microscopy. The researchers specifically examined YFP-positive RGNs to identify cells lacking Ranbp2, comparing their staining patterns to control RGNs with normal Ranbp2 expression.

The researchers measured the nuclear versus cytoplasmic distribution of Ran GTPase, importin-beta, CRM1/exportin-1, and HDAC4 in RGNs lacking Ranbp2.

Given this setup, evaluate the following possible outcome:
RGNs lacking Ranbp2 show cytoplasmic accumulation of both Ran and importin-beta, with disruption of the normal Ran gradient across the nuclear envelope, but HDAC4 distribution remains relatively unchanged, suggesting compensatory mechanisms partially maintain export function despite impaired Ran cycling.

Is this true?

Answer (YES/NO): NO